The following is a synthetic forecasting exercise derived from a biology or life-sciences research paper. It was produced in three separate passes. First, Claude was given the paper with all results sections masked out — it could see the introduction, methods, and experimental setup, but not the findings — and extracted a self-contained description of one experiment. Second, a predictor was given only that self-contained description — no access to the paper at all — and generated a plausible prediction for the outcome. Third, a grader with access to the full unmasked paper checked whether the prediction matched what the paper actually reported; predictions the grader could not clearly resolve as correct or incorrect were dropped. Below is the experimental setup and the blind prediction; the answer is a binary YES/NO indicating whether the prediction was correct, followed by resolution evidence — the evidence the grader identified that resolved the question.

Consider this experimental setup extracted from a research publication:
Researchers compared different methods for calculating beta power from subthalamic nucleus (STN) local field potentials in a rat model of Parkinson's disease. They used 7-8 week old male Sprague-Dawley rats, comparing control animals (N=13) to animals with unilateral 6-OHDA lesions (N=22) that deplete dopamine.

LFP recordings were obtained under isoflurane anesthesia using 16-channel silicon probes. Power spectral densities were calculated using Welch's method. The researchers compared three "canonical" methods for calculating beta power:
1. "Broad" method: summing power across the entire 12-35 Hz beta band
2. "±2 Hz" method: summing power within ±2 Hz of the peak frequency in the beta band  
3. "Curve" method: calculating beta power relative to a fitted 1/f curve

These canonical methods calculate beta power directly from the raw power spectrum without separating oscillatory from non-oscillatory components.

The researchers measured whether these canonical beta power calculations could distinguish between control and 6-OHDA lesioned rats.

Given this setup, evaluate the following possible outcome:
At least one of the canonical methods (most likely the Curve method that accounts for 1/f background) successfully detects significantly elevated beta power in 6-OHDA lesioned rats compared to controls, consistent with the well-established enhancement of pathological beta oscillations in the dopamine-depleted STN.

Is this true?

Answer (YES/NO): YES